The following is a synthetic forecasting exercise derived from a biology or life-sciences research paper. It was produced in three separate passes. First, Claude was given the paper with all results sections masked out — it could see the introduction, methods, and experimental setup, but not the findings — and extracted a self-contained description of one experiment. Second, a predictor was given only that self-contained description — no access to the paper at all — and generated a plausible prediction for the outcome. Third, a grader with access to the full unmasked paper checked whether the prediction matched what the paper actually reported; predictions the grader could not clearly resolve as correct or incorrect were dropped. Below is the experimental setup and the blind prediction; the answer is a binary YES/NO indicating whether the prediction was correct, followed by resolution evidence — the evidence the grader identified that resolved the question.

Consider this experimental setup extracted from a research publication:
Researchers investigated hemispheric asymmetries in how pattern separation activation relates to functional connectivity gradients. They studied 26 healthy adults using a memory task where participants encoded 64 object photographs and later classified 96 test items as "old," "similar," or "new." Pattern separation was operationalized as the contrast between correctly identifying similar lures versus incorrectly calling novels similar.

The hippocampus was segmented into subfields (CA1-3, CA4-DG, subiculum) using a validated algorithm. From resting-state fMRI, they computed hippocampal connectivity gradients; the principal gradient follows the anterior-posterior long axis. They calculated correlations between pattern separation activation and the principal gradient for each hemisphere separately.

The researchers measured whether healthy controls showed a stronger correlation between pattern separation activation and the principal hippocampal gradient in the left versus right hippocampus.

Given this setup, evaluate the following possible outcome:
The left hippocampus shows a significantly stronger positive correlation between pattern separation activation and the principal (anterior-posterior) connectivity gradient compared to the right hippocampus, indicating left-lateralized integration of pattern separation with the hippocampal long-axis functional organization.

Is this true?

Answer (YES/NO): NO